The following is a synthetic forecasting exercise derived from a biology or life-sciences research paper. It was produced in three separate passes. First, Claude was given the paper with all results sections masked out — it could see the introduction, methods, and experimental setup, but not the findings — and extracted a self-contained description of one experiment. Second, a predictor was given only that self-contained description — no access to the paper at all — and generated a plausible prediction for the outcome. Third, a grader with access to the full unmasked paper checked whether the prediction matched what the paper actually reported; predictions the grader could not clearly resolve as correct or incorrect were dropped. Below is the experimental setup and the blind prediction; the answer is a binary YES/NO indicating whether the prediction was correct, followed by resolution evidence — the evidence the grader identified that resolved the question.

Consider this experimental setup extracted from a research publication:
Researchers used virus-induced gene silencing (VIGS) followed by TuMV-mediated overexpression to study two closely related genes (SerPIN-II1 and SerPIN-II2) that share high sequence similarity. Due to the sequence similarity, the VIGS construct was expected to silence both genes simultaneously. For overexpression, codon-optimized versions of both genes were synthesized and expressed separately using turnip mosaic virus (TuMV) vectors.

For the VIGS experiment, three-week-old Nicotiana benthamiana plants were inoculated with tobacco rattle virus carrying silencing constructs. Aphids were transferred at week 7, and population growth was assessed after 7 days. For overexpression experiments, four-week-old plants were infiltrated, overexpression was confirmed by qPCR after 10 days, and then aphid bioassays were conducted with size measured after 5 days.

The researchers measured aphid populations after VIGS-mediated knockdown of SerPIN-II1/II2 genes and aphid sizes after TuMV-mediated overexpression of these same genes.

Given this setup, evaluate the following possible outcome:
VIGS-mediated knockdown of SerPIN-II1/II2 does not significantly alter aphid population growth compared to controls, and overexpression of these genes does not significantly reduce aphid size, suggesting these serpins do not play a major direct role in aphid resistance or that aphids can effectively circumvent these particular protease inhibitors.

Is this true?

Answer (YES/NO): NO